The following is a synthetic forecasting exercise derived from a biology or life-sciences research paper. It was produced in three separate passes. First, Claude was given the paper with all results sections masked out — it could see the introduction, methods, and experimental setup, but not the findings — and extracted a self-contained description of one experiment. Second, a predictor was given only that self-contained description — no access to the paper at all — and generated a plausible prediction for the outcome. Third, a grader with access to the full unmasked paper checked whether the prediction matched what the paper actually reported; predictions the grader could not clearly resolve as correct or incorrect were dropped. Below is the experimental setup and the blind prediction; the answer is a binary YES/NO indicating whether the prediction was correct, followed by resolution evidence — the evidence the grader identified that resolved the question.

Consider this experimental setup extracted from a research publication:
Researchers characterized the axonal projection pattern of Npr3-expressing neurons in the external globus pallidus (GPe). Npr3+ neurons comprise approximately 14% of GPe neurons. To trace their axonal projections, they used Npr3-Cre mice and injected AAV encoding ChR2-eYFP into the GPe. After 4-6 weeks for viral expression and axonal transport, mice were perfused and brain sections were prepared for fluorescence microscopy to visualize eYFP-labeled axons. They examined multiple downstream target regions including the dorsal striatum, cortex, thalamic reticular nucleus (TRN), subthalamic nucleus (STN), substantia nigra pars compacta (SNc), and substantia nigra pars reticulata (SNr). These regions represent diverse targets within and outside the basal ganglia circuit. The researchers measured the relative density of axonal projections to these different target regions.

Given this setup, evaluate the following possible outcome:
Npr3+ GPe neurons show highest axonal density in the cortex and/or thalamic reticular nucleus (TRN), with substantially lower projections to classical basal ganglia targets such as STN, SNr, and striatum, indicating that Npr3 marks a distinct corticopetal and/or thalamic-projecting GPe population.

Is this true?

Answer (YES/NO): NO